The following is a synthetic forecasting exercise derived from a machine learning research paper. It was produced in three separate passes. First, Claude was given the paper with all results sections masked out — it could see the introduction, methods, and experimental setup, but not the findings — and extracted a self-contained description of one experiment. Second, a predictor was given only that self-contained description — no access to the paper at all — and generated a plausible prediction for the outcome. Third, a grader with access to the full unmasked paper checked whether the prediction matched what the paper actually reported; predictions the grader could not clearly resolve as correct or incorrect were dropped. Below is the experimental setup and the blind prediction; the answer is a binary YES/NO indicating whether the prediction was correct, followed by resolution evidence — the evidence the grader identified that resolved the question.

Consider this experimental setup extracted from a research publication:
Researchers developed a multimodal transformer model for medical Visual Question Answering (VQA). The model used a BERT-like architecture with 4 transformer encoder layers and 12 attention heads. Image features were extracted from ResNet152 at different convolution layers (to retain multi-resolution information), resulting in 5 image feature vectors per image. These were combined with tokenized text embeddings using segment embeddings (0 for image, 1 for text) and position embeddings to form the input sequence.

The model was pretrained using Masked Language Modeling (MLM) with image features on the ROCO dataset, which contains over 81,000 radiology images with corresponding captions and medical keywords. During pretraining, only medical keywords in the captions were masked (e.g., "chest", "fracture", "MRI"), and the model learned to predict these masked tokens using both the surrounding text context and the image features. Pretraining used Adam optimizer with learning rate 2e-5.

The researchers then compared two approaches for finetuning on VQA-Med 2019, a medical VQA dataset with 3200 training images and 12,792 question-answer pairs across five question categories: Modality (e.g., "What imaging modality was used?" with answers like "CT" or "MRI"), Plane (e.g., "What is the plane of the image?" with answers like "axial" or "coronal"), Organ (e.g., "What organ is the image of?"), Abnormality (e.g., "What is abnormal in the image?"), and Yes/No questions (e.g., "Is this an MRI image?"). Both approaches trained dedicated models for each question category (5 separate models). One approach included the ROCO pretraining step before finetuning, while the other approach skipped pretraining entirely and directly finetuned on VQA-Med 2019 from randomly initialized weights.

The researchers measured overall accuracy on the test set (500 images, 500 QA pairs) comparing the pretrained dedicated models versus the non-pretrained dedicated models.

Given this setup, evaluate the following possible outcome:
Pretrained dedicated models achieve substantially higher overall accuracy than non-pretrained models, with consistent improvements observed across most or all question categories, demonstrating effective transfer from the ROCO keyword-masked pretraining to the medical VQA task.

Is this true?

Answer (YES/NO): YES